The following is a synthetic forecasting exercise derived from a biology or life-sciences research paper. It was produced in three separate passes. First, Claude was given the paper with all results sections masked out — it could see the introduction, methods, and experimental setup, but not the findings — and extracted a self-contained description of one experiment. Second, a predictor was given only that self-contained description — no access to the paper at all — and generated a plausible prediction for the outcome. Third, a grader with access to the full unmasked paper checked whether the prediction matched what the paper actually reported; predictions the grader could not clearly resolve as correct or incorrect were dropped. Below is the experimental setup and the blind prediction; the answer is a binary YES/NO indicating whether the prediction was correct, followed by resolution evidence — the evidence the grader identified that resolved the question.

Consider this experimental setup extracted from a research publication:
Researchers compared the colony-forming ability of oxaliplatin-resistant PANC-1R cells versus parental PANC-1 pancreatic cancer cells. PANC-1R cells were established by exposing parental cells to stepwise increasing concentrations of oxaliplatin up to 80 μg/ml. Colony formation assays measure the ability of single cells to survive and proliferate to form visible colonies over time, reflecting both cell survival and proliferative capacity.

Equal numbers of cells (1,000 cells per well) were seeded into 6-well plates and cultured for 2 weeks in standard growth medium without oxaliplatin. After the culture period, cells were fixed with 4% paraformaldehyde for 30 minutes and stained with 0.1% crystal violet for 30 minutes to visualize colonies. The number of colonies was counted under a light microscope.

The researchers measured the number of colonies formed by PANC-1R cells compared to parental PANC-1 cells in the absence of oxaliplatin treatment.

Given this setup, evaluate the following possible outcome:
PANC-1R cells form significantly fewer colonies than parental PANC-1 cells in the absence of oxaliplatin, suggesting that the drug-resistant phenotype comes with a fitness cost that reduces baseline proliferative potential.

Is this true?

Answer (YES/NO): NO